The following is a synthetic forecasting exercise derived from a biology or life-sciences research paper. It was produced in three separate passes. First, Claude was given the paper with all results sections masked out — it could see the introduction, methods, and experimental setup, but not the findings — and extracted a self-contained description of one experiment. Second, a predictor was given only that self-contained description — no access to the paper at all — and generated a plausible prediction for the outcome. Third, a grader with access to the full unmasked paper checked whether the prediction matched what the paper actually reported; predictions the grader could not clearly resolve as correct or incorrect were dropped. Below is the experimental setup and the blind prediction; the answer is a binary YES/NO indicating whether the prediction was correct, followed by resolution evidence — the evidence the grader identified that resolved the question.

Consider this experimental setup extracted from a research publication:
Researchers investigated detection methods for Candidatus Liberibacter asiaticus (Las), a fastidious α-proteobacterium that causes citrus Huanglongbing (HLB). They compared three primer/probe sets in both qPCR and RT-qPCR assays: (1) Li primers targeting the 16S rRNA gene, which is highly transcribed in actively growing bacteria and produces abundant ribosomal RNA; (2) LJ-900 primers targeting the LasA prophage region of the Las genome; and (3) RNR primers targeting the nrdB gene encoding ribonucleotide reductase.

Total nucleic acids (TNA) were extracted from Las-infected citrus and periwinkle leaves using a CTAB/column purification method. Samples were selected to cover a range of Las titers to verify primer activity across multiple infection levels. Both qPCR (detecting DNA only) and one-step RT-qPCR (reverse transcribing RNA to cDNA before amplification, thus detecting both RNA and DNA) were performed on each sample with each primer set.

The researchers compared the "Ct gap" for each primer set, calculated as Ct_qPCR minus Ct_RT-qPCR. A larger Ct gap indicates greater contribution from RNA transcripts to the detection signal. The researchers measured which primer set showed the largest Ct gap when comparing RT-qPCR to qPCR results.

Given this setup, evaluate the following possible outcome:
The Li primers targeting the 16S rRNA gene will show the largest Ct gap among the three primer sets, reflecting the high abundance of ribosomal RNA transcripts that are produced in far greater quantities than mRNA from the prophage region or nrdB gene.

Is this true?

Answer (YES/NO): YES